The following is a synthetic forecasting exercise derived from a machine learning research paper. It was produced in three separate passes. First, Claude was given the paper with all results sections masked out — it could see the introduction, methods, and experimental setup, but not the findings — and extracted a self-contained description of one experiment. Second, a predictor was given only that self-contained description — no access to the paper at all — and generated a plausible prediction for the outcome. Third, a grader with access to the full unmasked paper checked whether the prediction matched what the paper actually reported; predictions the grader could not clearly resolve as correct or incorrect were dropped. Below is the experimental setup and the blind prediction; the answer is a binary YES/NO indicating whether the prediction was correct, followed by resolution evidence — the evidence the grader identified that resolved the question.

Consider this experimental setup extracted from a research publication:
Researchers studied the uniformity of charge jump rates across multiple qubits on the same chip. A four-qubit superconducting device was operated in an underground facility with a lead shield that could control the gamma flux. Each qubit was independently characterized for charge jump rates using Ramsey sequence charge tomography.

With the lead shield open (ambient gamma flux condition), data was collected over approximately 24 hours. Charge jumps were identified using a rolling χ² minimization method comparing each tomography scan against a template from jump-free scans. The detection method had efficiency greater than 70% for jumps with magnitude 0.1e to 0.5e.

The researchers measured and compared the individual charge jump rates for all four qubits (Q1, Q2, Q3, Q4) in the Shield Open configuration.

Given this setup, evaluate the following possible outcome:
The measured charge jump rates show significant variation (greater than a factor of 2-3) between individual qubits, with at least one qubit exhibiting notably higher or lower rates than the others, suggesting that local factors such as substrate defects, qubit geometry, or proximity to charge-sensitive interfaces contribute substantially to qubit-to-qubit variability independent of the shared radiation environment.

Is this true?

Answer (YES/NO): NO